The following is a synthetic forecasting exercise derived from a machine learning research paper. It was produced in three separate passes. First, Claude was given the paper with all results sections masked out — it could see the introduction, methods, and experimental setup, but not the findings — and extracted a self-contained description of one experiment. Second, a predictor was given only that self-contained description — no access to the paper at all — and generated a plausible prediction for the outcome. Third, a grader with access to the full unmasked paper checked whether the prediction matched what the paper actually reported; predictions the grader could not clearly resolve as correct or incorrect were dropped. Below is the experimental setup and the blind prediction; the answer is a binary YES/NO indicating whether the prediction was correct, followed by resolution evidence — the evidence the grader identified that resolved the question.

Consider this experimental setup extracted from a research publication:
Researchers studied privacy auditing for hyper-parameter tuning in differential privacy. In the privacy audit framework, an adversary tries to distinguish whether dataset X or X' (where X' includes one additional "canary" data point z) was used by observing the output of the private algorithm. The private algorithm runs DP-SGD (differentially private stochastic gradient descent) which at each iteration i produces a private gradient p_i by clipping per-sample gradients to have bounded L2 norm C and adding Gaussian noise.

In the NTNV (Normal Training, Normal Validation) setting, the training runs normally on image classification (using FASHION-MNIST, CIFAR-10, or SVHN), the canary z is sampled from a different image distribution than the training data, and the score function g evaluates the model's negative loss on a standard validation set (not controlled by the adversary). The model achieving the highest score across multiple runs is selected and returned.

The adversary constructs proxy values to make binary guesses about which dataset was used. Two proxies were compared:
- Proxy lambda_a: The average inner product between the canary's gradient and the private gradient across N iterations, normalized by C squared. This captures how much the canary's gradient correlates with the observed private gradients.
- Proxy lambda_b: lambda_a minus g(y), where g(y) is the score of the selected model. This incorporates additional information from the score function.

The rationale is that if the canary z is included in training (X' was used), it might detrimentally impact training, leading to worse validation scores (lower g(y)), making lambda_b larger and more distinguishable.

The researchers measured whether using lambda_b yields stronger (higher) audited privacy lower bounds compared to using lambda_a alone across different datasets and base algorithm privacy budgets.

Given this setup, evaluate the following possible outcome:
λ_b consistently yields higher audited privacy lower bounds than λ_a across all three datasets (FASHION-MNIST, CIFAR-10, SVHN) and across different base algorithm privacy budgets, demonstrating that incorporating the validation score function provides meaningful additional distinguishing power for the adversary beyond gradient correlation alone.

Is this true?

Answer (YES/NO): NO